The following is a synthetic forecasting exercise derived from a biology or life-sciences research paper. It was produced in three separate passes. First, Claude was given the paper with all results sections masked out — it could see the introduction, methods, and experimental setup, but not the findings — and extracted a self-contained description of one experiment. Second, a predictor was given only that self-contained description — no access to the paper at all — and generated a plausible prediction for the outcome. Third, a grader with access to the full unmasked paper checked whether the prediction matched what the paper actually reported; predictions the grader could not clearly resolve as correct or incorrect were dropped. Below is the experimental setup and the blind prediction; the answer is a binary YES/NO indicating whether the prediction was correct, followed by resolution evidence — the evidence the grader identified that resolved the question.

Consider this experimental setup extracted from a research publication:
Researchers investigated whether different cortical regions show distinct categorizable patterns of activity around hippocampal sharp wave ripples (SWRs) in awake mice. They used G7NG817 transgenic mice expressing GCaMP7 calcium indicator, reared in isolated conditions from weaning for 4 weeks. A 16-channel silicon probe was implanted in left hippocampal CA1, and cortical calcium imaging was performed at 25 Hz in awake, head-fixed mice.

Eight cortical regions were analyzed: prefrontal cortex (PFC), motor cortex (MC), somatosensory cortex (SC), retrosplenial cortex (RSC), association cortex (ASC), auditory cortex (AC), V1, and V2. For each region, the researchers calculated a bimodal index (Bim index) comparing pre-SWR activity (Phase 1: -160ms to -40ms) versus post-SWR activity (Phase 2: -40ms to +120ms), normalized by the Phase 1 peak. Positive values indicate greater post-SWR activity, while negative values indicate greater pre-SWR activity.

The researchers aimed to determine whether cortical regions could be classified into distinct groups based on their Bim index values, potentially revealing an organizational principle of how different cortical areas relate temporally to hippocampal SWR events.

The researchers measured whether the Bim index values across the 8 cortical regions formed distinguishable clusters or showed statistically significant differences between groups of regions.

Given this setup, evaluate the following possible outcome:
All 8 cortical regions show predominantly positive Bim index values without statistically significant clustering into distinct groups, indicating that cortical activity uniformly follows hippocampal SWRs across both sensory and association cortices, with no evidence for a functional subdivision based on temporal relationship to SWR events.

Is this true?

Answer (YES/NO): NO